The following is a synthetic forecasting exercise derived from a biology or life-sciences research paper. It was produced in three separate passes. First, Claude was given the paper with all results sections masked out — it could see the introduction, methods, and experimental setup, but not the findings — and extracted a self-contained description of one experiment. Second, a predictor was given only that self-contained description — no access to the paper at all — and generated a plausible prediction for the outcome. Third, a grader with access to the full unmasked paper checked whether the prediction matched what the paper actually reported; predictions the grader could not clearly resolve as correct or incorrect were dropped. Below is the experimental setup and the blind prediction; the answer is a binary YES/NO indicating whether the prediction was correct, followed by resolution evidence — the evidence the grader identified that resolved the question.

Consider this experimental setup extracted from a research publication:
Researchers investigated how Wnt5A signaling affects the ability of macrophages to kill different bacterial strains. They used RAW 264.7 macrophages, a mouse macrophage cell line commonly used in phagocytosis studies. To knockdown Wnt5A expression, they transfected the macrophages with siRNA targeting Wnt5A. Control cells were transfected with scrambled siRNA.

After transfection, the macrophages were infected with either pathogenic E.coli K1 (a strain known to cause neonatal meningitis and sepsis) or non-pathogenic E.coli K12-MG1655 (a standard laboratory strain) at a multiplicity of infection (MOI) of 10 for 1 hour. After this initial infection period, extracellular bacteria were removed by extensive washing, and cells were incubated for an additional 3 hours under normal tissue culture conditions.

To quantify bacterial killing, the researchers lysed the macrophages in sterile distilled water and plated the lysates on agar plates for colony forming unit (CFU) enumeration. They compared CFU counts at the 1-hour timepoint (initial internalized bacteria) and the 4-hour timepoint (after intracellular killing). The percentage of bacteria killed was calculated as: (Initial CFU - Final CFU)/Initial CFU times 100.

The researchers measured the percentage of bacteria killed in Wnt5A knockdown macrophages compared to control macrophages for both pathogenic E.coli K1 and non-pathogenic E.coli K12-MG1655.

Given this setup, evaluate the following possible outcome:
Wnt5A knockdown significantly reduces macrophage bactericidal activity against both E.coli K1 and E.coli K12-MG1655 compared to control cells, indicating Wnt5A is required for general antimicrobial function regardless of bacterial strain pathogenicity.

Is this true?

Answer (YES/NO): NO